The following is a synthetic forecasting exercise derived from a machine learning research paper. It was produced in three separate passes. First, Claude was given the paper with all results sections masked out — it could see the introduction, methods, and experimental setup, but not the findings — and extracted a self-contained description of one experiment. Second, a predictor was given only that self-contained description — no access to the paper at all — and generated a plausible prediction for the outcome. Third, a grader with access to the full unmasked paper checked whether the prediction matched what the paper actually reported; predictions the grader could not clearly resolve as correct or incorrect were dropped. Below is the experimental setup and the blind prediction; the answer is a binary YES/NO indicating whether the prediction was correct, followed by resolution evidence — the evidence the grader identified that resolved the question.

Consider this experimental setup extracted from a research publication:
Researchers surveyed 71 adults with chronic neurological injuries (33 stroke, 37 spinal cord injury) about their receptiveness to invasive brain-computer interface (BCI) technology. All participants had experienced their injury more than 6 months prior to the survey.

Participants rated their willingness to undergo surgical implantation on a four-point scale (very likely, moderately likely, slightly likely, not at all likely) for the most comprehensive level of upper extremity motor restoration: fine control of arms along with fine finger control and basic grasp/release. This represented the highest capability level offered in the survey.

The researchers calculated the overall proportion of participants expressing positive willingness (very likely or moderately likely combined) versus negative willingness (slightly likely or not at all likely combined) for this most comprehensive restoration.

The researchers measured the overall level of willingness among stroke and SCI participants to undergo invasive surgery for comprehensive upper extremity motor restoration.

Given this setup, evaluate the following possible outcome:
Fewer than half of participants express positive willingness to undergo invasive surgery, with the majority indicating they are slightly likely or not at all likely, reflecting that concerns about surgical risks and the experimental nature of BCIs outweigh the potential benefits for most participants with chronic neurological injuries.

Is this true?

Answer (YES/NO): NO